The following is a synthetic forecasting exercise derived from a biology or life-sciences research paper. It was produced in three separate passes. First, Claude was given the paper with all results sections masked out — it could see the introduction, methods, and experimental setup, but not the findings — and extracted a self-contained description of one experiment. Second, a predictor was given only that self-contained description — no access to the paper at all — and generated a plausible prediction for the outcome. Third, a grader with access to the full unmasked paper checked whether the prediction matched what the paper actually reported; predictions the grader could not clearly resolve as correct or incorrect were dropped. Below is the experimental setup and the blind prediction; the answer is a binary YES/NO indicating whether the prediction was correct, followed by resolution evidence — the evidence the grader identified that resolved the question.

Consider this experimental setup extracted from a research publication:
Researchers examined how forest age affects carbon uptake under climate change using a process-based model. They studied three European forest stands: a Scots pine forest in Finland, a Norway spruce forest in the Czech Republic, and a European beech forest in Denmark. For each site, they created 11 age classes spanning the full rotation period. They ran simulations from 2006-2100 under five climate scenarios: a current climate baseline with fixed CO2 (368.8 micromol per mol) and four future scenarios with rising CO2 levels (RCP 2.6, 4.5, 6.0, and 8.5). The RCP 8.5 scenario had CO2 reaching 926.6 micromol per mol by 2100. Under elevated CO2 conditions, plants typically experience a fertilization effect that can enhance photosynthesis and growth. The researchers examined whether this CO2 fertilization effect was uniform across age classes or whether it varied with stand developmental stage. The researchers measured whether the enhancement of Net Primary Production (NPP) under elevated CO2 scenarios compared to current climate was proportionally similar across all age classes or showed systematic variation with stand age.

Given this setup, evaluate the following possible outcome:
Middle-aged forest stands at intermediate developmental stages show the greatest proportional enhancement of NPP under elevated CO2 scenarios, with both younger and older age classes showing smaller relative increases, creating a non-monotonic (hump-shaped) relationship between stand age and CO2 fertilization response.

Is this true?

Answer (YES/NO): NO